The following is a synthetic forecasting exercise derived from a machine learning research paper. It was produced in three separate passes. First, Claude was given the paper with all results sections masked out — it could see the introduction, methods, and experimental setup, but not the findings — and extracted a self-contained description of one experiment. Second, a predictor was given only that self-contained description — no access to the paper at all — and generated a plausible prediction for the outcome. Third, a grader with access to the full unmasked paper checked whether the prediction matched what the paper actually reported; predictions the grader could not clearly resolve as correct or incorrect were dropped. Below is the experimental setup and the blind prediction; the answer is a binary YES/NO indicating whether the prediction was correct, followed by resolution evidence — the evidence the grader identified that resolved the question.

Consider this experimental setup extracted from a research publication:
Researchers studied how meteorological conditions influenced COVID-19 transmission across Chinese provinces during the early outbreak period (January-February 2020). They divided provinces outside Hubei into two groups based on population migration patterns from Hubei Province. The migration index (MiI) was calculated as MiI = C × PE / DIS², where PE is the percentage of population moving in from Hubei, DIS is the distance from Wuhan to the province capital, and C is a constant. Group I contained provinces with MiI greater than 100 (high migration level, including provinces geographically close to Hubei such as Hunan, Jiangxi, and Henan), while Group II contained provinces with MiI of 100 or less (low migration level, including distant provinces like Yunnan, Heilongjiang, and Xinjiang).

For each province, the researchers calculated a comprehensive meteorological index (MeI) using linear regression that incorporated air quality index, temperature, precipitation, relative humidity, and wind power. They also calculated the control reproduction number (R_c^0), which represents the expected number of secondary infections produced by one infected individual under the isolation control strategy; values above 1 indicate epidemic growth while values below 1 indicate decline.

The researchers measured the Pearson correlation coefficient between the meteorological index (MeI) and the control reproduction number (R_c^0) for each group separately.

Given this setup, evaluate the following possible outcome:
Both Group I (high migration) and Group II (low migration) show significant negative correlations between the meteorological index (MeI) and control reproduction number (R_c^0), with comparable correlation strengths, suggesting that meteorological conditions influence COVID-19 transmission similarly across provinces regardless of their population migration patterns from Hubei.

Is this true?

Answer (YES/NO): NO